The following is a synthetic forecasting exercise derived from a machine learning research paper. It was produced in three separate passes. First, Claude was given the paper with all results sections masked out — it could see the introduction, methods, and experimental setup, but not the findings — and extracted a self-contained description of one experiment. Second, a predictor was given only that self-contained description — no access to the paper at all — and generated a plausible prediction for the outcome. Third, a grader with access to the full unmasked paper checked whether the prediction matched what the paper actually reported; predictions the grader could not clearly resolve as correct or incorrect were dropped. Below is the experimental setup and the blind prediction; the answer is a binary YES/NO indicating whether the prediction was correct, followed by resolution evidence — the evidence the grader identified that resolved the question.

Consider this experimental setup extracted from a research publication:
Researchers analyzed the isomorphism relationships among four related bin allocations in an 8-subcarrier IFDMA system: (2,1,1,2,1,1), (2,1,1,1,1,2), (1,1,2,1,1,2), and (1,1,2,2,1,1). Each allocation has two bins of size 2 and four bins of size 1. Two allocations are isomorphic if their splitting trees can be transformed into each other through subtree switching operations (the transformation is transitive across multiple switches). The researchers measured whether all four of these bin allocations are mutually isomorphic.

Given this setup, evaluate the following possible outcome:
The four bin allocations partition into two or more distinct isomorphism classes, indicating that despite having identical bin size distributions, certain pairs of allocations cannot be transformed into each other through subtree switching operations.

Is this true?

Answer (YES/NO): NO